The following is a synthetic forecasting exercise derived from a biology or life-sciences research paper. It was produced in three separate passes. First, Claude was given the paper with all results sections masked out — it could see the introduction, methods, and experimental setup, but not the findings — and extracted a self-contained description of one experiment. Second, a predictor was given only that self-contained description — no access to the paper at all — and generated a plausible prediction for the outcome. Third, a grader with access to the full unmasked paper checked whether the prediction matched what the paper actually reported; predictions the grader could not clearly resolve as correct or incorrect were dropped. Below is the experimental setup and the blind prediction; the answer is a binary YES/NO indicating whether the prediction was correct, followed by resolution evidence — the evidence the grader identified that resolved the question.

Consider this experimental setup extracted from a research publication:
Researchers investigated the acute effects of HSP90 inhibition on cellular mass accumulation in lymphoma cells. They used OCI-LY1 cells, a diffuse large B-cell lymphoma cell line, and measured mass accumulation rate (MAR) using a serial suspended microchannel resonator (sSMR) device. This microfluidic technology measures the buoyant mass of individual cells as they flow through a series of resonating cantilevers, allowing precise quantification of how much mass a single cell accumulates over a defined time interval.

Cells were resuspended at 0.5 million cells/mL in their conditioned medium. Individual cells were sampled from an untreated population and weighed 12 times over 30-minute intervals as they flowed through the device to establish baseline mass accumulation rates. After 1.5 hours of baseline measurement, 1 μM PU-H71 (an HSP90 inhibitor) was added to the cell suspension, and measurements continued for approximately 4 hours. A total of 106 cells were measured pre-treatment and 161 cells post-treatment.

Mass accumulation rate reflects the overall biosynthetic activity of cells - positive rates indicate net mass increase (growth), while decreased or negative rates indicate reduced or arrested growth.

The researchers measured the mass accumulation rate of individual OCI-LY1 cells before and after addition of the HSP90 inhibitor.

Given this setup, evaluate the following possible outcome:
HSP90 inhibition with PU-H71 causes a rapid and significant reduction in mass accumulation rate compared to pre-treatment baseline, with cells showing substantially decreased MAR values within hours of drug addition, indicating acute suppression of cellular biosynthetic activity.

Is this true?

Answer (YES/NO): YES